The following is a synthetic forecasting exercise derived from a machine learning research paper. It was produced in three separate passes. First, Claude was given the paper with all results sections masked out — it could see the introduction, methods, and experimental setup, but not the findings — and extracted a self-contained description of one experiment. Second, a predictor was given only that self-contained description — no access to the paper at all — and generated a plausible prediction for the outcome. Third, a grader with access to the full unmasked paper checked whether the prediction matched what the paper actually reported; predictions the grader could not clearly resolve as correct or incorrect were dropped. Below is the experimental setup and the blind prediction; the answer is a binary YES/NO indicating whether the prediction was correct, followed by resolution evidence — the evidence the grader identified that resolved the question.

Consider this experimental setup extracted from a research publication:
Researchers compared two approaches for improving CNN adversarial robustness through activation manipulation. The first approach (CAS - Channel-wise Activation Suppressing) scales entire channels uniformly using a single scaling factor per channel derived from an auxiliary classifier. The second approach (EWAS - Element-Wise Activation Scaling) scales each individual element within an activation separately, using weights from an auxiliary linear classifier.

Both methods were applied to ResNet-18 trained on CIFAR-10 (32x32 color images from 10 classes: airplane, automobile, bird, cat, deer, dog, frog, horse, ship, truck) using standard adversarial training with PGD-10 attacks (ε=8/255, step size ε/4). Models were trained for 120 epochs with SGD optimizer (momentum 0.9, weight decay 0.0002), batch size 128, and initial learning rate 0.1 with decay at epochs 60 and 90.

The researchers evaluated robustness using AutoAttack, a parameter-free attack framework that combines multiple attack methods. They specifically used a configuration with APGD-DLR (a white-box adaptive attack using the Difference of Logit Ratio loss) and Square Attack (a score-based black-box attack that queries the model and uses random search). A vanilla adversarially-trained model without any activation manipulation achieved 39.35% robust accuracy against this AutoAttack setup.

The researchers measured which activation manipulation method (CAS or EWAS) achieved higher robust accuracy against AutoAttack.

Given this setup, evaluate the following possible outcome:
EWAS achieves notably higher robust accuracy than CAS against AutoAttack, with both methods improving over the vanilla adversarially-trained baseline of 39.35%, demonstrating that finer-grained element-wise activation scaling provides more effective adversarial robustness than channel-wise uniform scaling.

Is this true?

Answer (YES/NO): NO